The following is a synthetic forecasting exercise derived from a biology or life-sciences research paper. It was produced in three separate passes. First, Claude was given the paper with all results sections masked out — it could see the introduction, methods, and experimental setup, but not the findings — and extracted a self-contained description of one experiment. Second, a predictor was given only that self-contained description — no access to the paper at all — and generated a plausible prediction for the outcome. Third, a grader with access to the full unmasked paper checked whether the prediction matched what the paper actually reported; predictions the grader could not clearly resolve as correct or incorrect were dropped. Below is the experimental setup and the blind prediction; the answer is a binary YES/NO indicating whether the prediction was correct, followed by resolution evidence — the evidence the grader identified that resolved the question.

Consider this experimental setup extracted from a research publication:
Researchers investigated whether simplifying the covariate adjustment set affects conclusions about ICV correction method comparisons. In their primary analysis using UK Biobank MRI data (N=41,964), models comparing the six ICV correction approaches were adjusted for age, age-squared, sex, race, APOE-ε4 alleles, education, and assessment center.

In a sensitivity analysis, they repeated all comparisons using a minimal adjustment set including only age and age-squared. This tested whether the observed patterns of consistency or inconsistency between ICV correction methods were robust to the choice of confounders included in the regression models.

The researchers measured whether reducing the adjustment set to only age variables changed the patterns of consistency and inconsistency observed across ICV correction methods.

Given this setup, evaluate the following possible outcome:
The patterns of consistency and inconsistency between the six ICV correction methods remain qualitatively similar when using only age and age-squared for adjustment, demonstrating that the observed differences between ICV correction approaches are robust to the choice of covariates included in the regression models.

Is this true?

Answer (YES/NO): YES